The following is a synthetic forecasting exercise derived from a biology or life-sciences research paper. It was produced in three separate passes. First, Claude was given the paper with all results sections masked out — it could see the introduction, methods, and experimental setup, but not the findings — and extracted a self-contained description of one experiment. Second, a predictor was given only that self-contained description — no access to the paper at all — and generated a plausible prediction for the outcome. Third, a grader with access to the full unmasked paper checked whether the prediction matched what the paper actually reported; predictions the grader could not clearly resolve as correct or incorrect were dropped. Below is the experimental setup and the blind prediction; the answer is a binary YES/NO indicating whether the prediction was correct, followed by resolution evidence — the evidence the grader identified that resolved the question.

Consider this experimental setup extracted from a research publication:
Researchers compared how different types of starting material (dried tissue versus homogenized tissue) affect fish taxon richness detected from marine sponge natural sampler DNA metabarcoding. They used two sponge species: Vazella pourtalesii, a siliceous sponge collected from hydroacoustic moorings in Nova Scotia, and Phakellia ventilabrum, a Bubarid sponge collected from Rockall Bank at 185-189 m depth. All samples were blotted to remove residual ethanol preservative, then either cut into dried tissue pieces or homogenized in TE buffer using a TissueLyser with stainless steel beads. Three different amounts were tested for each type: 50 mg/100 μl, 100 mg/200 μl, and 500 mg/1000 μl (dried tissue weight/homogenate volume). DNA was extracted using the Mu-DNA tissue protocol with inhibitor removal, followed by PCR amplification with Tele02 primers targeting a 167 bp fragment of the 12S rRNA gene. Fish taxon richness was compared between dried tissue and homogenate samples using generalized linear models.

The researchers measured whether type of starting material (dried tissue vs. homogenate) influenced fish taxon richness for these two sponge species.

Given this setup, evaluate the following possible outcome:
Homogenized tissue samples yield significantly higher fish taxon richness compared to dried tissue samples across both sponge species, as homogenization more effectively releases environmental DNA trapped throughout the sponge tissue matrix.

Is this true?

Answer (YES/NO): NO